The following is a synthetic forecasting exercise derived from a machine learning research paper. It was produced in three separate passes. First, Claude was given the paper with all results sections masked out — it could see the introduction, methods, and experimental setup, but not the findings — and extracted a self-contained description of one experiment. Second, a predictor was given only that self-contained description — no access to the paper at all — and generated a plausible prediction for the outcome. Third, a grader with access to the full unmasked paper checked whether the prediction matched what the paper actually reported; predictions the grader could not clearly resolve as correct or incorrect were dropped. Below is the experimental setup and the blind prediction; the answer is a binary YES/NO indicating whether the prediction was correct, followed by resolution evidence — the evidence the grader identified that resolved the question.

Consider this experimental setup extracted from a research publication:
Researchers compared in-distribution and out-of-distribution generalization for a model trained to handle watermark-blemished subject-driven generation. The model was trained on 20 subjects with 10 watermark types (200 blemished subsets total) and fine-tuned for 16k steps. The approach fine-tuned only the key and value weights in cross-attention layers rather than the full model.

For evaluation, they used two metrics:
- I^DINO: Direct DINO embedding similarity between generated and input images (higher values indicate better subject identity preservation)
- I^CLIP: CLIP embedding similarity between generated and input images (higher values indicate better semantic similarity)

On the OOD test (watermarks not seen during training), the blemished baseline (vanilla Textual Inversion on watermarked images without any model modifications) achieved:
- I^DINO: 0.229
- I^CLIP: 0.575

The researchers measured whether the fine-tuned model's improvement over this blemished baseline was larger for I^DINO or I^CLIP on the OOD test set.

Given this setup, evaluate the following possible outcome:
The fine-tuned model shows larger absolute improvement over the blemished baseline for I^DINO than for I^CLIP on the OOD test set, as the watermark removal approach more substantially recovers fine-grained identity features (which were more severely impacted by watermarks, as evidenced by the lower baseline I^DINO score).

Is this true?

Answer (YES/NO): YES